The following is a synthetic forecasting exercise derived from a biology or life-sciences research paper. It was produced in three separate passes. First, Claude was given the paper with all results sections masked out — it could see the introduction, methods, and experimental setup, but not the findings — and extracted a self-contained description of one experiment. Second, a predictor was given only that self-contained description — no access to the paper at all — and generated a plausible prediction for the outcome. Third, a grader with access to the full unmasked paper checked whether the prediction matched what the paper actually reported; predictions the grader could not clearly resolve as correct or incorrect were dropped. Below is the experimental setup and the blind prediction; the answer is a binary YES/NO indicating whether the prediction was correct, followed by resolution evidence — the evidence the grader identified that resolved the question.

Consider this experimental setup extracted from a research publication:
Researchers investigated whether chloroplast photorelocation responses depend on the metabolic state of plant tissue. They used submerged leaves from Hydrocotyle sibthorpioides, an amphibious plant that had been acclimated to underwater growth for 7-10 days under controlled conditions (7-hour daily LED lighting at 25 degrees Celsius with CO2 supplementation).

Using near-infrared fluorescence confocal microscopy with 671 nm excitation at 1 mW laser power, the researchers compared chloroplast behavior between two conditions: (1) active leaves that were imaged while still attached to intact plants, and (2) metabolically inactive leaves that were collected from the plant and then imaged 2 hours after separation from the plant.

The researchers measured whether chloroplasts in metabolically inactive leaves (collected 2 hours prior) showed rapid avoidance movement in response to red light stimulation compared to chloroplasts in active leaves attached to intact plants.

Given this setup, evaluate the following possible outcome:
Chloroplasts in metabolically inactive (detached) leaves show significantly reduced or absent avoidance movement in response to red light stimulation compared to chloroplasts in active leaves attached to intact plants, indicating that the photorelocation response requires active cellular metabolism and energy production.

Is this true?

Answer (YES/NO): YES